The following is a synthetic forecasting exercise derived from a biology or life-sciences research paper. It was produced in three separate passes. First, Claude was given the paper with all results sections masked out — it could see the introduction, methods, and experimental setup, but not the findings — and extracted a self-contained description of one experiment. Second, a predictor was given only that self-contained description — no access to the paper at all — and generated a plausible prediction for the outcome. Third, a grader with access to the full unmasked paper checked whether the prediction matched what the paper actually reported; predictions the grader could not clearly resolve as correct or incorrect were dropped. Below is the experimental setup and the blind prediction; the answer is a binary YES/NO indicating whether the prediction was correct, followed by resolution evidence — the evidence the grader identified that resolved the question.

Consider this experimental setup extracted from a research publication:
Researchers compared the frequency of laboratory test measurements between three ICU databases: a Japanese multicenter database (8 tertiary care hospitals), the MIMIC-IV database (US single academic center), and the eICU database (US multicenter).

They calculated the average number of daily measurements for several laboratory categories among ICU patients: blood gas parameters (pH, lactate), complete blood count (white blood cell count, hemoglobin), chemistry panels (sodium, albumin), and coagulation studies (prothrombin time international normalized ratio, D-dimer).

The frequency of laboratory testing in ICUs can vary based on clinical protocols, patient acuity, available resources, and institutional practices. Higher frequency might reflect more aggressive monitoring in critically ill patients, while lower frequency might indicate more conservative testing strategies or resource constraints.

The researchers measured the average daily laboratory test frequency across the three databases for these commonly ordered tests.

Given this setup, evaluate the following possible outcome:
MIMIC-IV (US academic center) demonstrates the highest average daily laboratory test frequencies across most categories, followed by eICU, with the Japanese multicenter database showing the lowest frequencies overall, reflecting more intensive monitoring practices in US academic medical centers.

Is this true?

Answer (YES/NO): NO